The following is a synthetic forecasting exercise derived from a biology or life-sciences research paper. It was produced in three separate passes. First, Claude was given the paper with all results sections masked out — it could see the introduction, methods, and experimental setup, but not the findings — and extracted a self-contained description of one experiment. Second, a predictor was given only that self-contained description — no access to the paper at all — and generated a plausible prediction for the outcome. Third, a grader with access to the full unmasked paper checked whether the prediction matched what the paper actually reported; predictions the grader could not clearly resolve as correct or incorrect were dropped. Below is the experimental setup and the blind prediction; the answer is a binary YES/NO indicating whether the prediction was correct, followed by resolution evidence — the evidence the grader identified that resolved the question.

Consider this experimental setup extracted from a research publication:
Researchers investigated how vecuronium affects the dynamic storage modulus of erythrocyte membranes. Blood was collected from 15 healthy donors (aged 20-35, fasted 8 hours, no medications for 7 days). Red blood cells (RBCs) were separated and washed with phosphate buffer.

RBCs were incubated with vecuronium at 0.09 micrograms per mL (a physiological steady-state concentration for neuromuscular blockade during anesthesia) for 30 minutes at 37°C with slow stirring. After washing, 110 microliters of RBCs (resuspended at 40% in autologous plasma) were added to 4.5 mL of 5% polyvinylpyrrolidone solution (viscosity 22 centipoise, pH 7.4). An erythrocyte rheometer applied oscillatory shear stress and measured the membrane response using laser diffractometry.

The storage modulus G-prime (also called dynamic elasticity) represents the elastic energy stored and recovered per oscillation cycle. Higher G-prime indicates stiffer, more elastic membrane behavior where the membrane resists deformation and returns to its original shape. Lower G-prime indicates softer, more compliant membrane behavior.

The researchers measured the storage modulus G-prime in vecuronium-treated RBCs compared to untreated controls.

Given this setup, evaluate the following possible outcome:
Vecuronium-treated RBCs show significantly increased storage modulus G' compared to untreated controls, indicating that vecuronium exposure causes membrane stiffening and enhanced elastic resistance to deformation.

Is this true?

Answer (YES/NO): NO